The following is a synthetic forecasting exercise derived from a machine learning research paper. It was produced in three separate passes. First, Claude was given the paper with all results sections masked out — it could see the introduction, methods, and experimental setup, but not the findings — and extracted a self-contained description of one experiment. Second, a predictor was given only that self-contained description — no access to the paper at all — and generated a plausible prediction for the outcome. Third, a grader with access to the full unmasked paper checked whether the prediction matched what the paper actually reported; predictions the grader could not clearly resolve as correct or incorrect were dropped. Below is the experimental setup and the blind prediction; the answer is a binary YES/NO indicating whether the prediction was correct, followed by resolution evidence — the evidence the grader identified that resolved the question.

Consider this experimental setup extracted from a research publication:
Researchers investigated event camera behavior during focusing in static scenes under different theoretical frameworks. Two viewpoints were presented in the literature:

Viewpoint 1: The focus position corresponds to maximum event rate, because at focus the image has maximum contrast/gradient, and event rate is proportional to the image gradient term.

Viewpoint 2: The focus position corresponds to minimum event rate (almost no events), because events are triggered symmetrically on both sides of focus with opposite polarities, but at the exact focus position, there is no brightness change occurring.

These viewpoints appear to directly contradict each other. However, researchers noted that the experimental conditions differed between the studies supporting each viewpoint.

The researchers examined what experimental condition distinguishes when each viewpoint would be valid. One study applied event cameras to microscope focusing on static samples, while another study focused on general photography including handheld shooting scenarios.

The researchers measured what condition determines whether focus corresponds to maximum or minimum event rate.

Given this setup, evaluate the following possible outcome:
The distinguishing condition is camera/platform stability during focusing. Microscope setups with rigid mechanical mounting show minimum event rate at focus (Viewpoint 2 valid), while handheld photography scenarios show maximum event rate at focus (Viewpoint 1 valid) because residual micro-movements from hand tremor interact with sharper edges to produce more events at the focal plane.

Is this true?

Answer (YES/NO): YES